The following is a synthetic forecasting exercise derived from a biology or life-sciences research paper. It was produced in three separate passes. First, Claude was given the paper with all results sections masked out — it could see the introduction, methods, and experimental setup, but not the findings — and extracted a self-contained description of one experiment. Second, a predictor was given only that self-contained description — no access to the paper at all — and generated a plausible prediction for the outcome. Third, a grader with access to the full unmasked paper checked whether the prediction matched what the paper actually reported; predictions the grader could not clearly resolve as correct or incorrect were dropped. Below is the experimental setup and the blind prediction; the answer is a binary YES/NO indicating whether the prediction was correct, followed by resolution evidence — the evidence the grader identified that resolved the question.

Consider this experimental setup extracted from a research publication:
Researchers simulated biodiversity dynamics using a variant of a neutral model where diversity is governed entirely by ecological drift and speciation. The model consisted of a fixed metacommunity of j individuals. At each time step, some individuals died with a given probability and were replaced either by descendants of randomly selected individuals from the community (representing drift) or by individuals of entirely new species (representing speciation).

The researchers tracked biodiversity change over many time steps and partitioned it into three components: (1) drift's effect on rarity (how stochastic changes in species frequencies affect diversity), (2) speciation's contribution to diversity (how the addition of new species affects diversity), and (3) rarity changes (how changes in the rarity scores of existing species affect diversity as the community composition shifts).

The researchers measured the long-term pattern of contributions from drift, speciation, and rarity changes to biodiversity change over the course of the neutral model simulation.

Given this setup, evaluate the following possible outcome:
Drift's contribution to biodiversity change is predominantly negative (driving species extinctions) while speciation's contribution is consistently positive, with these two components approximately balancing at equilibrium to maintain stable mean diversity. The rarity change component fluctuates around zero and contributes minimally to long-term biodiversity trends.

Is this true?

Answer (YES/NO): NO